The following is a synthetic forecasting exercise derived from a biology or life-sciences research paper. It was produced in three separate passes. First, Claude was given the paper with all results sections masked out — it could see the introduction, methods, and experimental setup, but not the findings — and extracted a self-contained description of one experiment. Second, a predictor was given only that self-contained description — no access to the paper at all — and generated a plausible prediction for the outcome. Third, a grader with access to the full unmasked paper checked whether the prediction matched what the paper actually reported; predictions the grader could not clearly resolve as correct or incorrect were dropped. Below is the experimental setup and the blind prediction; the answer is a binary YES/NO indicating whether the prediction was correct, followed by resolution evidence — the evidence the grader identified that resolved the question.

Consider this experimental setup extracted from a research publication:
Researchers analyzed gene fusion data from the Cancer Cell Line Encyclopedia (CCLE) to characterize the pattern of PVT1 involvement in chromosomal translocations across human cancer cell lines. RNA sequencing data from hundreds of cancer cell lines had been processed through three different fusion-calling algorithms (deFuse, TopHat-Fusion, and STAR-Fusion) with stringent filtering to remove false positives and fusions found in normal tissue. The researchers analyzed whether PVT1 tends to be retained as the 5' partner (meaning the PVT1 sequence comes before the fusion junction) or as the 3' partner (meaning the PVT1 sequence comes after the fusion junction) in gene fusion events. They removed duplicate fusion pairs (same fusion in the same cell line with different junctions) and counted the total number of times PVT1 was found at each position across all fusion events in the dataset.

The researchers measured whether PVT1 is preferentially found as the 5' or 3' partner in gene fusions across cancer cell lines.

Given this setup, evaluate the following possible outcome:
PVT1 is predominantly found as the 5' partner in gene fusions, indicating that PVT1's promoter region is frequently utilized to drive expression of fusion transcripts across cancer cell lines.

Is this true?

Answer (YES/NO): YES